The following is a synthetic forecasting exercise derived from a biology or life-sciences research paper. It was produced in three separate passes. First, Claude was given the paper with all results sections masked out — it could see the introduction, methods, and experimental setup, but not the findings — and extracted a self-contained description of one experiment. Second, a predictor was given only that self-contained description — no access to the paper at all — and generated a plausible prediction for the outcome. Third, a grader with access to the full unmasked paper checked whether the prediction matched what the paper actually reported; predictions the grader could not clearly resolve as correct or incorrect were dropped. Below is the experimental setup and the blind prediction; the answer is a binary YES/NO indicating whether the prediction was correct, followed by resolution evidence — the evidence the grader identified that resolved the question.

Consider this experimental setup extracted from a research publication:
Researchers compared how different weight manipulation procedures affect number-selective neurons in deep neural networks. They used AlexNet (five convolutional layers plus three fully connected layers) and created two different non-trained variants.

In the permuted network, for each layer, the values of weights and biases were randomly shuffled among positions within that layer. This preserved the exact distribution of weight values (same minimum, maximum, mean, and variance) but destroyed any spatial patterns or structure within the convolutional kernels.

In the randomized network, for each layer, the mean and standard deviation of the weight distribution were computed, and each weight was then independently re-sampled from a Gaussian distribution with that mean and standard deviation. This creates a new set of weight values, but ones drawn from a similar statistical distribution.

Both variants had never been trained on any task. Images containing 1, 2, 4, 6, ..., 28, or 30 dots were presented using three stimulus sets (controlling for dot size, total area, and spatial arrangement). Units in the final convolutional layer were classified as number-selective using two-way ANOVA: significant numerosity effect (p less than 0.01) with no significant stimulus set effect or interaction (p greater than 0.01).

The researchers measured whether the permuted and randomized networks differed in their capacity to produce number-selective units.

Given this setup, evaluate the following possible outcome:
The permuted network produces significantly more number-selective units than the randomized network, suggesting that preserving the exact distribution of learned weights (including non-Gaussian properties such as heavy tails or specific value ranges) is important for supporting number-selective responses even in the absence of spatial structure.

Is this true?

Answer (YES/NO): NO